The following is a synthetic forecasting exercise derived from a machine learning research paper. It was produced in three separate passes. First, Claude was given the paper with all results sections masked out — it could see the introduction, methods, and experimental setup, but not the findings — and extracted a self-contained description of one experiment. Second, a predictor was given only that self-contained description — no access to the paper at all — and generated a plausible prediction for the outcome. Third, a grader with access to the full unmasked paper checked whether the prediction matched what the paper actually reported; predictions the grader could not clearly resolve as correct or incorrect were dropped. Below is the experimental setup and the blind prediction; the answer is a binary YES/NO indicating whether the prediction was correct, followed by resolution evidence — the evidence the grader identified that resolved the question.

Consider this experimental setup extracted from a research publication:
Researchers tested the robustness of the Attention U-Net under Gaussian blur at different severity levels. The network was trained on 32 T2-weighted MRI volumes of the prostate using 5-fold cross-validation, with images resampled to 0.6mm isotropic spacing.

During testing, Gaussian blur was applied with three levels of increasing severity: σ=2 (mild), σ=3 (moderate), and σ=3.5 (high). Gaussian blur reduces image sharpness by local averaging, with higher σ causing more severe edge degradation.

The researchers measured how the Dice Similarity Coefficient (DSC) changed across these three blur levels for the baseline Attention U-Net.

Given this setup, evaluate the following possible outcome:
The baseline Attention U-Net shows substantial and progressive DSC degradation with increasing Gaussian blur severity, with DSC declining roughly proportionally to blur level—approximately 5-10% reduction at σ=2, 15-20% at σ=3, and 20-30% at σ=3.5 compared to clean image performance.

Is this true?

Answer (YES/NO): NO